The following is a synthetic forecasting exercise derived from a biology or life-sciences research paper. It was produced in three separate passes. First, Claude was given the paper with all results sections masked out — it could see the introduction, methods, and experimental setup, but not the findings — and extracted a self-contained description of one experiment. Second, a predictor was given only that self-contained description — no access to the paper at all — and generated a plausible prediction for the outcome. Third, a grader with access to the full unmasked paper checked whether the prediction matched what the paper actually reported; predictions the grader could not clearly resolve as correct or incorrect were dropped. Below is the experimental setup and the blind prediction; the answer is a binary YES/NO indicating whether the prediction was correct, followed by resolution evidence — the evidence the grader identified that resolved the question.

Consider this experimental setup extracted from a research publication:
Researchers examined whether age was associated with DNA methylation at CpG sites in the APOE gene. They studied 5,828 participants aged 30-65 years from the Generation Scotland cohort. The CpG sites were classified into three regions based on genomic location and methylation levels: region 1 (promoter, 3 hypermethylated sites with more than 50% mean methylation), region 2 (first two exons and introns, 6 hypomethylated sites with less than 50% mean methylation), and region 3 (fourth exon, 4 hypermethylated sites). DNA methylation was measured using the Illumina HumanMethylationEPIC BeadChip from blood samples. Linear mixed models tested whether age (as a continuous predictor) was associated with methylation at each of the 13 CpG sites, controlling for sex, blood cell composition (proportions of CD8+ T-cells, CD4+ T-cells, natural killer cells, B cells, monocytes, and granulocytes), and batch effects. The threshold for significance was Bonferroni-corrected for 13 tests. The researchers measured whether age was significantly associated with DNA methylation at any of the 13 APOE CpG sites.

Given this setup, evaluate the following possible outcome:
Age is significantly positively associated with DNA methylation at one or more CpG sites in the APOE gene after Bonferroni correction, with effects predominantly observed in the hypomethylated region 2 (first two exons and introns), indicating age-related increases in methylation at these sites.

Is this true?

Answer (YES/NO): NO